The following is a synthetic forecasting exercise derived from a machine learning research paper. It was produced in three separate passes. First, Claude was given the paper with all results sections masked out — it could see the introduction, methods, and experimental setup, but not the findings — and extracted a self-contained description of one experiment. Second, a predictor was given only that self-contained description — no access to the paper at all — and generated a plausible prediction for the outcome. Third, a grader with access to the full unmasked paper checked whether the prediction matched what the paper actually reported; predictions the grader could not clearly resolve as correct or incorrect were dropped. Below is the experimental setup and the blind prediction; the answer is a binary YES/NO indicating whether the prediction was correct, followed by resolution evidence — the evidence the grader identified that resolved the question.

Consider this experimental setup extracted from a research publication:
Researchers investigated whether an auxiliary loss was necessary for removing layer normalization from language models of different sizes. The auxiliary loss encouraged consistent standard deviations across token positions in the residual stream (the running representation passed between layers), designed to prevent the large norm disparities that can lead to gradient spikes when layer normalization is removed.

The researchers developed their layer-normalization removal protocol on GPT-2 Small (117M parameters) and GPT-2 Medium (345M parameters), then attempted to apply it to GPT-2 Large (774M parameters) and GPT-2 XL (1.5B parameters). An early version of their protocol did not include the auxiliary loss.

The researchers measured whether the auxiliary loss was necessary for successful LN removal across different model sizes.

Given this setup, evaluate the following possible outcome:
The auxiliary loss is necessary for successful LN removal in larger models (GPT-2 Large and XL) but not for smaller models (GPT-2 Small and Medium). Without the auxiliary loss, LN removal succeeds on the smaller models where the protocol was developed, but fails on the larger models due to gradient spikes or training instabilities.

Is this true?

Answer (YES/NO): NO